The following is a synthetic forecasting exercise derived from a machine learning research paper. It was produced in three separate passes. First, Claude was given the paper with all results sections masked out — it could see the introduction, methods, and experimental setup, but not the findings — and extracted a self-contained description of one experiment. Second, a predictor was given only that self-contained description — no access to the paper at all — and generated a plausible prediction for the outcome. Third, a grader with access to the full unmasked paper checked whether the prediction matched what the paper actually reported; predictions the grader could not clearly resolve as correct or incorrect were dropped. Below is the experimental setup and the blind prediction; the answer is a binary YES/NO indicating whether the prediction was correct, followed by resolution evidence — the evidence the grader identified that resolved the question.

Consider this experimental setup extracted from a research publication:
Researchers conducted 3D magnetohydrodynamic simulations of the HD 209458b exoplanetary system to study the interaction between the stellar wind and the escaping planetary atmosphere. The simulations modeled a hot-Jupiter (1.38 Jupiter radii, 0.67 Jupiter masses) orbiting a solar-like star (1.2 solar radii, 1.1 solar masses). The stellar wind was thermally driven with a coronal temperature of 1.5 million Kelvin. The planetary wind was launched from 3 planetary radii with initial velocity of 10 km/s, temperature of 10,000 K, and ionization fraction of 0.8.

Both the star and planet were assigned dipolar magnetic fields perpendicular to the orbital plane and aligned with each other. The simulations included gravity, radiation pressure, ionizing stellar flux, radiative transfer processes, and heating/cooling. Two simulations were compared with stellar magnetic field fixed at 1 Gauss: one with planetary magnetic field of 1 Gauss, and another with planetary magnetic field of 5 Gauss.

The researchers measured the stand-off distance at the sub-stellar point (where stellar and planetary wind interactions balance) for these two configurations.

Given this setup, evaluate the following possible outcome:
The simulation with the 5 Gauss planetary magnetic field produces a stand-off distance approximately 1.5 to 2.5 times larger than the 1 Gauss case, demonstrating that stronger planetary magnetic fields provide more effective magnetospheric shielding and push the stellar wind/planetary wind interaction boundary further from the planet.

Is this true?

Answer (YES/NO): NO